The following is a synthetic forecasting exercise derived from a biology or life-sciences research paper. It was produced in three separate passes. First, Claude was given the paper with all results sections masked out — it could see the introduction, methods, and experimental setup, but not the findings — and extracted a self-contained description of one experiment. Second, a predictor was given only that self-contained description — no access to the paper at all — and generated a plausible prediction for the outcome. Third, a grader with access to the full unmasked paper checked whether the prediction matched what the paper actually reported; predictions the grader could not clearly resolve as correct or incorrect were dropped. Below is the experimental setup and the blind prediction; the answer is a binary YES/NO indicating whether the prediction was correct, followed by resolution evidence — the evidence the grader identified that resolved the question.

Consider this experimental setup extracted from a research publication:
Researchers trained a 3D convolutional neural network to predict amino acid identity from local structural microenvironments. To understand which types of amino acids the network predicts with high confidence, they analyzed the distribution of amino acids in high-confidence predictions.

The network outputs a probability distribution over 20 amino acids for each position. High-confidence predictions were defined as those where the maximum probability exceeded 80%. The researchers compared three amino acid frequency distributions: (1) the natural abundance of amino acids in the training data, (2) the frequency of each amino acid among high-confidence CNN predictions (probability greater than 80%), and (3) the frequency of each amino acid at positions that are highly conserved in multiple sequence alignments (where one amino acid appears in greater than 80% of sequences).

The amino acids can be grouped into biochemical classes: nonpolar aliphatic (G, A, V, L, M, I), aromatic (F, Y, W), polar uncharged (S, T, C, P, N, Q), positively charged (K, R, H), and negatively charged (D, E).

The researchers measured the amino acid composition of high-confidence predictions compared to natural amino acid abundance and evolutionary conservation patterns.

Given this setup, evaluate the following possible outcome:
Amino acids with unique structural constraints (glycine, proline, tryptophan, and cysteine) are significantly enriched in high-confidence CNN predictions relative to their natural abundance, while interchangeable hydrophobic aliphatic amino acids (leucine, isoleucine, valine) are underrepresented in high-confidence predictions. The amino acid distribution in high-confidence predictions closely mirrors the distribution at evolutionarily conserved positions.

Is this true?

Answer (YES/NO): NO